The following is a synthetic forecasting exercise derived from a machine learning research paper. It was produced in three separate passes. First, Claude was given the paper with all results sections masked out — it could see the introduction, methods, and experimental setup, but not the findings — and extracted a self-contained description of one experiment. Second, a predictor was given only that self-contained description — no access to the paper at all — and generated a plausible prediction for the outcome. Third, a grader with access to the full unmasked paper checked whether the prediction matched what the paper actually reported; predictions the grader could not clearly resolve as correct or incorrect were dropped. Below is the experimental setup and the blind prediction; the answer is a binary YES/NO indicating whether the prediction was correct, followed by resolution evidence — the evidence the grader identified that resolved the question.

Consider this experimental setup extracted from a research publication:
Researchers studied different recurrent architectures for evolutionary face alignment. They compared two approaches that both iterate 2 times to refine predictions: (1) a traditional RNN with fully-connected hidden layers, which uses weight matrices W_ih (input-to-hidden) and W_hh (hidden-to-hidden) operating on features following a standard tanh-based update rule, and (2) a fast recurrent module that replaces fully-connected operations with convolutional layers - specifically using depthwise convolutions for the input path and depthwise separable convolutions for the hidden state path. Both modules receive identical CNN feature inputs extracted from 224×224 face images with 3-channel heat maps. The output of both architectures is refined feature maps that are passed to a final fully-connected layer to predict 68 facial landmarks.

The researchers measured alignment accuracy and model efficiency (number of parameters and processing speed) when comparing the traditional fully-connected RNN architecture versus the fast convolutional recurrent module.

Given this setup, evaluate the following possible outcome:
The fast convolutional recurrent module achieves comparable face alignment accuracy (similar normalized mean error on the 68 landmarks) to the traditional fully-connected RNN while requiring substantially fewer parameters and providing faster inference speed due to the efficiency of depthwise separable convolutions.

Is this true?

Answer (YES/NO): NO